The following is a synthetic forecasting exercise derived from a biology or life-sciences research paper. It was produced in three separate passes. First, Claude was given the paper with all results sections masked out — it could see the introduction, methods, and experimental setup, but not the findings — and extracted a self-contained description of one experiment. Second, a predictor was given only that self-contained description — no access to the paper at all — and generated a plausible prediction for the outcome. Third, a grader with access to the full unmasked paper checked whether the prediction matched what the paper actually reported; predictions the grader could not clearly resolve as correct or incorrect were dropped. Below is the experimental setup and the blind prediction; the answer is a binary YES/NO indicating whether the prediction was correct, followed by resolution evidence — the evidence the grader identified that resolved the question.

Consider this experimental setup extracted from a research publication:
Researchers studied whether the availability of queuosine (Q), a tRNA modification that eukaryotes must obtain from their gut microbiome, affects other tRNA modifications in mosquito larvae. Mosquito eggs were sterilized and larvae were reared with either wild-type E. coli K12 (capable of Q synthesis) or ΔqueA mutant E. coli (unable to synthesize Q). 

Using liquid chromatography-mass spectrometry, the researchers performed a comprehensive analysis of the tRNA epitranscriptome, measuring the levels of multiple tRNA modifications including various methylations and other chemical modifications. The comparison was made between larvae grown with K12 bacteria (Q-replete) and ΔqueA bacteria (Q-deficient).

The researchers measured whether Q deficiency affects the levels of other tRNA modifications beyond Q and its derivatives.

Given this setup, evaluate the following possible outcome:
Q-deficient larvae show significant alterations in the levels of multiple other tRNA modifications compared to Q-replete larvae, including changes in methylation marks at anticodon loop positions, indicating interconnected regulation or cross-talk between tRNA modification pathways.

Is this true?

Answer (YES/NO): NO